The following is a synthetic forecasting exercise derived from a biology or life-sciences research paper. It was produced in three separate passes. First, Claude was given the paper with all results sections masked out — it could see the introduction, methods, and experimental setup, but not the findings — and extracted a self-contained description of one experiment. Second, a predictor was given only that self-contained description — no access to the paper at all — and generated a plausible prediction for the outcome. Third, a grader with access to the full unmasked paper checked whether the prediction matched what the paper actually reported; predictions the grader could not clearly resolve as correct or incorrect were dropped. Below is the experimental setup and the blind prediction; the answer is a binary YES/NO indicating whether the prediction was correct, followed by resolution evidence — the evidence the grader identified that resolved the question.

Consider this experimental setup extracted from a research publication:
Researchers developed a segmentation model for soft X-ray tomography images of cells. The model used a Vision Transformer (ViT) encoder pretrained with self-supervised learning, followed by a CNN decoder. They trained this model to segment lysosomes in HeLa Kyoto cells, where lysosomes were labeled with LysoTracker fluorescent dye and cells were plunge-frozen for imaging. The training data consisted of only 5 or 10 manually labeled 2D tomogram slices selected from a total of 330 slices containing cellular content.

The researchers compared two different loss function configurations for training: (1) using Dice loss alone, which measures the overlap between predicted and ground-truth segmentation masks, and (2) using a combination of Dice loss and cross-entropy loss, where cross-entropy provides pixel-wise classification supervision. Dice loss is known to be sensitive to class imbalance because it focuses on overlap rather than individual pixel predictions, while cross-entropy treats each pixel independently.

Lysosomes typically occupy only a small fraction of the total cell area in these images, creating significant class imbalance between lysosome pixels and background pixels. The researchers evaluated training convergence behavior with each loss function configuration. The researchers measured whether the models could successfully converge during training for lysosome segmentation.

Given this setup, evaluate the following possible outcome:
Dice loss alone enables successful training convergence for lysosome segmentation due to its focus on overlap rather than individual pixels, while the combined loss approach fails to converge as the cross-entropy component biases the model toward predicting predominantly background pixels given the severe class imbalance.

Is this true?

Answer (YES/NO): NO